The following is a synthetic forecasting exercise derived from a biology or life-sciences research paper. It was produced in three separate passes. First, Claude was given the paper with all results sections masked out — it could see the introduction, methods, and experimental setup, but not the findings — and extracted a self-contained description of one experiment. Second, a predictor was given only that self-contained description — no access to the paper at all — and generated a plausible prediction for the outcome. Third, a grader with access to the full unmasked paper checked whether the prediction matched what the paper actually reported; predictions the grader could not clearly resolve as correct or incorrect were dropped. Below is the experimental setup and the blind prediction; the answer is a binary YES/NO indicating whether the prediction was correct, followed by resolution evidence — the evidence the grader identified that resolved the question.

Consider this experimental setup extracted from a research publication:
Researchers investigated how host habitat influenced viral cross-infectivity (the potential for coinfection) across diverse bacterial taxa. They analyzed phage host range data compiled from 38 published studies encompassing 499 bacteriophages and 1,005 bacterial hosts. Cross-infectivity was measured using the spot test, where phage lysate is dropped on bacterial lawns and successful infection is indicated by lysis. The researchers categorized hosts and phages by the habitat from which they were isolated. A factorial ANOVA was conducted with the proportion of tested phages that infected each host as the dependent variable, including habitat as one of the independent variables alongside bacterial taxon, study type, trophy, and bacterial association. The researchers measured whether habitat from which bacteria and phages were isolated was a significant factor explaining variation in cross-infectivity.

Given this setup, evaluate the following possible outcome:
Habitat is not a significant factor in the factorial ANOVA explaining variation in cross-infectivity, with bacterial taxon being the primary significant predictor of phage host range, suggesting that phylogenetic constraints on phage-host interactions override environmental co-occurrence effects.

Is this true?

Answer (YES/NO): NO